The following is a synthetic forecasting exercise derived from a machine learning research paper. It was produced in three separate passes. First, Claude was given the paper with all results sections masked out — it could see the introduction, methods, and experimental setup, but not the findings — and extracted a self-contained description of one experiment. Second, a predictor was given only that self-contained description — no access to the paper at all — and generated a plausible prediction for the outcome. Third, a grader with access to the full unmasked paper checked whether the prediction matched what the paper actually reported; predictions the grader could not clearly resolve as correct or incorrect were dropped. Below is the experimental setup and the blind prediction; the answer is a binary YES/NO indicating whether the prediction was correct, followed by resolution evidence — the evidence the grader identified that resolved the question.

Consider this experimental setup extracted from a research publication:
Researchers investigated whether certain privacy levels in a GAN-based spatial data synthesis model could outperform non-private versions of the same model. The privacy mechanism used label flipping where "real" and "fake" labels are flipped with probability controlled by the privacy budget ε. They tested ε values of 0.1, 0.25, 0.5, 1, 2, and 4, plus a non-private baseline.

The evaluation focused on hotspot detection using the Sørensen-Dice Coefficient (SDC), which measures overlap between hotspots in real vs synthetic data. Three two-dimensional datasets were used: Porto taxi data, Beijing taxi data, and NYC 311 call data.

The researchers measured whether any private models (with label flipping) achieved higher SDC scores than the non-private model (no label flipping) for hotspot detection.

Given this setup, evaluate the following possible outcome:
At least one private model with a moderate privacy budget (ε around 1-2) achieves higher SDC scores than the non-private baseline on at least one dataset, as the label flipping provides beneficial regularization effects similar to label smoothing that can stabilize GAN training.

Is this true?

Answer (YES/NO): YES